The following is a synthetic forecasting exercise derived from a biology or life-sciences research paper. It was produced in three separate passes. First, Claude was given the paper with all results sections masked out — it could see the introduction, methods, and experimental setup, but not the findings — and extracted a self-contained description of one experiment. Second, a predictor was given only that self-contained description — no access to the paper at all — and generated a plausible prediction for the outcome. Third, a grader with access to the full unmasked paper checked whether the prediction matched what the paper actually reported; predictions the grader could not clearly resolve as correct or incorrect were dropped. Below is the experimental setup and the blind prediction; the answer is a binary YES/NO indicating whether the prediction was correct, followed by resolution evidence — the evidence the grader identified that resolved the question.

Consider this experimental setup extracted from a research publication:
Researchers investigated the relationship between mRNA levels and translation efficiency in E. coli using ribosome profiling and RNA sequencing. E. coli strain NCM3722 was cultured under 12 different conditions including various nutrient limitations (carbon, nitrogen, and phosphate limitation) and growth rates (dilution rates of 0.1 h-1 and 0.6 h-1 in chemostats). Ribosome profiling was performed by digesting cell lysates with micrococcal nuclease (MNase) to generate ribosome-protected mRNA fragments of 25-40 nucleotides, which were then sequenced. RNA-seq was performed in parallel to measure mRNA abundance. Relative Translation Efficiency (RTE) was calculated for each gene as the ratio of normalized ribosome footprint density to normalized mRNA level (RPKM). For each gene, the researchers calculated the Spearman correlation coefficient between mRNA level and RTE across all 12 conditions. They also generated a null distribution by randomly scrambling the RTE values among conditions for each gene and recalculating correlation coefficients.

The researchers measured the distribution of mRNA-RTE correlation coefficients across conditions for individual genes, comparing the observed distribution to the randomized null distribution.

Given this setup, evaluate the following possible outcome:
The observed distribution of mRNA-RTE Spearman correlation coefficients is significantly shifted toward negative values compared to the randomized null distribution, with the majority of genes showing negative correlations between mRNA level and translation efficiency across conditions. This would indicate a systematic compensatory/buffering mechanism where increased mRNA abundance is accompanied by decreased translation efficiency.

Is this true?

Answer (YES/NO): YES